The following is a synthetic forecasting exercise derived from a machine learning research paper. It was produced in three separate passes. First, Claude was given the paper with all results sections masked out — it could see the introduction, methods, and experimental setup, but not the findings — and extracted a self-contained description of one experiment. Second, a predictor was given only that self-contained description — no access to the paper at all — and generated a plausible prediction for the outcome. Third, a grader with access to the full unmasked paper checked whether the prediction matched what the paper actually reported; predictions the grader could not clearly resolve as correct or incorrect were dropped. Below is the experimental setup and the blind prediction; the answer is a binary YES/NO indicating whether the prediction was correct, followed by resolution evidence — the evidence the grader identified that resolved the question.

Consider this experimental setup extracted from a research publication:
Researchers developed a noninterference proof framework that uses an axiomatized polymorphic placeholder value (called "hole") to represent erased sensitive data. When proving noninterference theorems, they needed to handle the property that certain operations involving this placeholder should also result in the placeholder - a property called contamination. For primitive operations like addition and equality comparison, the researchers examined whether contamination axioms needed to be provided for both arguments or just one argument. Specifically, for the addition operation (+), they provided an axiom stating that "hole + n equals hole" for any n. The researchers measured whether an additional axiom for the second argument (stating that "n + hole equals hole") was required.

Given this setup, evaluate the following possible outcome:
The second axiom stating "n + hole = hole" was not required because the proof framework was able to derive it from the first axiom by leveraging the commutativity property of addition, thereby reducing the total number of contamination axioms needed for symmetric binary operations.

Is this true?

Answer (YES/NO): YES